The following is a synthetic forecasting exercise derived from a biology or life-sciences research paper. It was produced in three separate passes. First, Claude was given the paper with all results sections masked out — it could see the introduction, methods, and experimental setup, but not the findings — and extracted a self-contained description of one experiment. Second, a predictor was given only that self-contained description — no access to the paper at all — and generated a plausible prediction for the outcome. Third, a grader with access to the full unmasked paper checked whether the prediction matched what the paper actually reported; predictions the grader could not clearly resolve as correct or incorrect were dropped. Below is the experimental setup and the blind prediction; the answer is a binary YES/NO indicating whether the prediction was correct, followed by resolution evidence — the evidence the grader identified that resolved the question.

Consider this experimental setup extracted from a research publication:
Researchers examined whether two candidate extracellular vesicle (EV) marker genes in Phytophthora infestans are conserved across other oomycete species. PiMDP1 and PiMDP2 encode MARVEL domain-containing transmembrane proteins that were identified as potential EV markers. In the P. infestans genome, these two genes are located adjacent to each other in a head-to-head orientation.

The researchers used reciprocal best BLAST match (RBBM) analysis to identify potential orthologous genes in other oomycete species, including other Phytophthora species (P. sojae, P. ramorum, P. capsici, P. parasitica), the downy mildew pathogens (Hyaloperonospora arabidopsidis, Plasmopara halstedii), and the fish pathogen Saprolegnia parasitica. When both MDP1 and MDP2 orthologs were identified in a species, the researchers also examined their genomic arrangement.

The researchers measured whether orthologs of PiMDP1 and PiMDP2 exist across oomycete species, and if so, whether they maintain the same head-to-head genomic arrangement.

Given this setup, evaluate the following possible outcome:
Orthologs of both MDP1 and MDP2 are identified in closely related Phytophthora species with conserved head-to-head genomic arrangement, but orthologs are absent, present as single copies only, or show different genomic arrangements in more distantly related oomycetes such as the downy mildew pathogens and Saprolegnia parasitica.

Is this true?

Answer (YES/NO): YES